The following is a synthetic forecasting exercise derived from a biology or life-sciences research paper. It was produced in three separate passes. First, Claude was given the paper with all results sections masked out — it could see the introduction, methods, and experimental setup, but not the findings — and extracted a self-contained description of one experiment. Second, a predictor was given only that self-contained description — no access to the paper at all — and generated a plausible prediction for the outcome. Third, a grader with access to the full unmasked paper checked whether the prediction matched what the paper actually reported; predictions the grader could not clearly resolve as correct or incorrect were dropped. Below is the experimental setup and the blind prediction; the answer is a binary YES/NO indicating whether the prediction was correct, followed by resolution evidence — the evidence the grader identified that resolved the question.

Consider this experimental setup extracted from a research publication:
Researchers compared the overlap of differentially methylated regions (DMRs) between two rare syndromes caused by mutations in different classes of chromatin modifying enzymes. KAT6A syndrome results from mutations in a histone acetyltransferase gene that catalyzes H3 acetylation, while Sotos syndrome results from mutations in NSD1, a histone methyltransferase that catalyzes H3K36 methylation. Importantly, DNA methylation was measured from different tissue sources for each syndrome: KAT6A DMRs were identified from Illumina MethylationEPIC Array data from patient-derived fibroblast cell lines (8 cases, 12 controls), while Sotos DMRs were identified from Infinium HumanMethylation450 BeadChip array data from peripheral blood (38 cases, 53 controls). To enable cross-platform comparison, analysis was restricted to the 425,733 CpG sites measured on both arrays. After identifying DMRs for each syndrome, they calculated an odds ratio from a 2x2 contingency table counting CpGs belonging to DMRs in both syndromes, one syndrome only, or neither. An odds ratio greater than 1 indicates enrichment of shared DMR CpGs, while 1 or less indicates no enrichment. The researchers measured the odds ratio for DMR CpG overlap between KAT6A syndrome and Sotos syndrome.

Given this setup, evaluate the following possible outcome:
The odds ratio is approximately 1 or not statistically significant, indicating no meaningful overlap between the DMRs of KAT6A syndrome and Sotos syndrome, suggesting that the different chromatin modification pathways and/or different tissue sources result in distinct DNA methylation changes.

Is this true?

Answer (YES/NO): NO